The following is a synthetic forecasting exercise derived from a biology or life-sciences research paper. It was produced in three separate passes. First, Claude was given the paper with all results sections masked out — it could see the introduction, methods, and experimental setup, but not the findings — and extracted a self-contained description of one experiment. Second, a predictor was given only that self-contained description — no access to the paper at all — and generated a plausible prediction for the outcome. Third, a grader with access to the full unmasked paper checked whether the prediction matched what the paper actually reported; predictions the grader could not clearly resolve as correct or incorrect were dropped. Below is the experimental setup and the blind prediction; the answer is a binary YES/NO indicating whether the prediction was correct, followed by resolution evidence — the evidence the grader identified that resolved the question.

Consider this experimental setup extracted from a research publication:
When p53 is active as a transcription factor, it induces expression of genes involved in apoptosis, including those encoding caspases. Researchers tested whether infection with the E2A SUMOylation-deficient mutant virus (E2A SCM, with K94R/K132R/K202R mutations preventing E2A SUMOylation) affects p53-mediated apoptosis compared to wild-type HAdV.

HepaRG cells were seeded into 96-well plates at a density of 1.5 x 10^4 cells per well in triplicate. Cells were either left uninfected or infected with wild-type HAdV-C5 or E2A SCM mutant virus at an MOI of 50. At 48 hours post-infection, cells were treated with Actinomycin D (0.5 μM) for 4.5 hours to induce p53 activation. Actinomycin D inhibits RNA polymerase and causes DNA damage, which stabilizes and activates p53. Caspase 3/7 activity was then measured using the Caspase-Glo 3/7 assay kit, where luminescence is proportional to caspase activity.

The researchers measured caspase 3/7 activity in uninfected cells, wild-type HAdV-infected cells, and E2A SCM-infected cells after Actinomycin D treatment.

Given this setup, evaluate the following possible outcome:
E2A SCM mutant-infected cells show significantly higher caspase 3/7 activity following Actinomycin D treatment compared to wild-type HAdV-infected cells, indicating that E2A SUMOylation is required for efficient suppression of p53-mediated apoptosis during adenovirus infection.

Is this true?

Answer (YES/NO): YES